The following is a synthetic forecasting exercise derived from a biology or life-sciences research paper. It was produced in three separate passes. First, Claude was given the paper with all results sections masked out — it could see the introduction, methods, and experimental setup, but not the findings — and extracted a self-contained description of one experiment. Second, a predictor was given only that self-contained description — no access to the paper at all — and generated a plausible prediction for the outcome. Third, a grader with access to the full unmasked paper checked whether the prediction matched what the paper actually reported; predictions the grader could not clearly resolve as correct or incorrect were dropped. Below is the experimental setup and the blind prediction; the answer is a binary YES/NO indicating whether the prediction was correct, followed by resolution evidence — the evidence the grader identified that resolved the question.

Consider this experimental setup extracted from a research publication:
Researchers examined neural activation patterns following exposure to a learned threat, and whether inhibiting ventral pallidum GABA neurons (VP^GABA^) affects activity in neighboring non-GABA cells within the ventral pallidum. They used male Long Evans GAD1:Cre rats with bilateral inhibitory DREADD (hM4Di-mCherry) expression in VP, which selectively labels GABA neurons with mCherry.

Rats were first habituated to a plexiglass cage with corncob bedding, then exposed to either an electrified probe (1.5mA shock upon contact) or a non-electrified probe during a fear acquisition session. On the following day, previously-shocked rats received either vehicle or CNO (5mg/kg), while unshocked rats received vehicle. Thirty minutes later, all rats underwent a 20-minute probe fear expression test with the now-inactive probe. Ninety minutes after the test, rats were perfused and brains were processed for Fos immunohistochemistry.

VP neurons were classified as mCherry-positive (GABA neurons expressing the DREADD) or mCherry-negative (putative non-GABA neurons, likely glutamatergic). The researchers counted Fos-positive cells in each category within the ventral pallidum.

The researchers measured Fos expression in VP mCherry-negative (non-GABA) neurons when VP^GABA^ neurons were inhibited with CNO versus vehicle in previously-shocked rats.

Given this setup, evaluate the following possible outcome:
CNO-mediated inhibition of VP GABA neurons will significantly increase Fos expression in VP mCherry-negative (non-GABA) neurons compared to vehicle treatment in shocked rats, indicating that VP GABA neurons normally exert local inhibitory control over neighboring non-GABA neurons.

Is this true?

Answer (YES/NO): YES